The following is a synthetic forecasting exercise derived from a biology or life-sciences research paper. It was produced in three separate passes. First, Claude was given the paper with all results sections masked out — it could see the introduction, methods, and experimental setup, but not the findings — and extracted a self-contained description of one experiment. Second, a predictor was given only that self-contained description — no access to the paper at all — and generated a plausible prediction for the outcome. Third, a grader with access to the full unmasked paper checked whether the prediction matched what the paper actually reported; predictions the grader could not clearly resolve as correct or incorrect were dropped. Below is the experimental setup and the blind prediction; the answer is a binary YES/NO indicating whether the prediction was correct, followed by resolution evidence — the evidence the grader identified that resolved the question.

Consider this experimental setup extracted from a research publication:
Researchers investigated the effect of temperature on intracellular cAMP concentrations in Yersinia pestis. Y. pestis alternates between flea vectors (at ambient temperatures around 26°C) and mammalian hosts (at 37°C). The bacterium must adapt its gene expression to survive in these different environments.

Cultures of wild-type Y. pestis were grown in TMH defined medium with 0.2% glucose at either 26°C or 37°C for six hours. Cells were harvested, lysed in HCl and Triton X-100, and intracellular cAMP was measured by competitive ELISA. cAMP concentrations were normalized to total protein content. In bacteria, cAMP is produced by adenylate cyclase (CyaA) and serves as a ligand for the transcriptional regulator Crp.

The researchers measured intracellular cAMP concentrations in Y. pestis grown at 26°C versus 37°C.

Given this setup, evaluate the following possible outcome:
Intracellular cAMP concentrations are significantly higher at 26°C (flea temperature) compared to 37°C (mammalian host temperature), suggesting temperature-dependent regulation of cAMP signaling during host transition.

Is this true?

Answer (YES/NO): NO